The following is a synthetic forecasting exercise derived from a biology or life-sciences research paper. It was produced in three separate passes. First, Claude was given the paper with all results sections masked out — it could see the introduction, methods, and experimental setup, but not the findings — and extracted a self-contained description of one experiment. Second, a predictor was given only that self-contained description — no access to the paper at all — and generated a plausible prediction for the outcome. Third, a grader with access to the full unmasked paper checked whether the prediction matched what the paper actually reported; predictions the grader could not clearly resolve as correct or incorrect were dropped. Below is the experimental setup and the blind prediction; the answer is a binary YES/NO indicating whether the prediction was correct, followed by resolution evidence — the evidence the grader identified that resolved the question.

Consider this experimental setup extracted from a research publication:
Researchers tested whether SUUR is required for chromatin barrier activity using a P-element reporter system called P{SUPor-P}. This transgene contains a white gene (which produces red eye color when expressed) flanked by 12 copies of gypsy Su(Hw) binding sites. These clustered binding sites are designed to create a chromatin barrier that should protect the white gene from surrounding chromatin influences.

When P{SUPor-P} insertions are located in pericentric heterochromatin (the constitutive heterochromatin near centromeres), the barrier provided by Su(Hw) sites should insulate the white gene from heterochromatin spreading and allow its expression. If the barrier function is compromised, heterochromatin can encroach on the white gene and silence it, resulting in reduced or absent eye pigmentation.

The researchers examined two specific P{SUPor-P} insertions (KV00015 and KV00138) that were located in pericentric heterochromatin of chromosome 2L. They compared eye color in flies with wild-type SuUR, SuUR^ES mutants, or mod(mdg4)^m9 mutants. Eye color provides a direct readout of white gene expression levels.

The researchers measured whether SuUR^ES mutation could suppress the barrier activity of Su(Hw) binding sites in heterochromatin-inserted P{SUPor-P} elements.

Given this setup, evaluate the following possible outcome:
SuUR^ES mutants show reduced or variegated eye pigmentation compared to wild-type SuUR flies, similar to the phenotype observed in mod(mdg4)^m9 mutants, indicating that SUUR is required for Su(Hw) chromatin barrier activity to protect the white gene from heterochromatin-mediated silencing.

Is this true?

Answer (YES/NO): YES